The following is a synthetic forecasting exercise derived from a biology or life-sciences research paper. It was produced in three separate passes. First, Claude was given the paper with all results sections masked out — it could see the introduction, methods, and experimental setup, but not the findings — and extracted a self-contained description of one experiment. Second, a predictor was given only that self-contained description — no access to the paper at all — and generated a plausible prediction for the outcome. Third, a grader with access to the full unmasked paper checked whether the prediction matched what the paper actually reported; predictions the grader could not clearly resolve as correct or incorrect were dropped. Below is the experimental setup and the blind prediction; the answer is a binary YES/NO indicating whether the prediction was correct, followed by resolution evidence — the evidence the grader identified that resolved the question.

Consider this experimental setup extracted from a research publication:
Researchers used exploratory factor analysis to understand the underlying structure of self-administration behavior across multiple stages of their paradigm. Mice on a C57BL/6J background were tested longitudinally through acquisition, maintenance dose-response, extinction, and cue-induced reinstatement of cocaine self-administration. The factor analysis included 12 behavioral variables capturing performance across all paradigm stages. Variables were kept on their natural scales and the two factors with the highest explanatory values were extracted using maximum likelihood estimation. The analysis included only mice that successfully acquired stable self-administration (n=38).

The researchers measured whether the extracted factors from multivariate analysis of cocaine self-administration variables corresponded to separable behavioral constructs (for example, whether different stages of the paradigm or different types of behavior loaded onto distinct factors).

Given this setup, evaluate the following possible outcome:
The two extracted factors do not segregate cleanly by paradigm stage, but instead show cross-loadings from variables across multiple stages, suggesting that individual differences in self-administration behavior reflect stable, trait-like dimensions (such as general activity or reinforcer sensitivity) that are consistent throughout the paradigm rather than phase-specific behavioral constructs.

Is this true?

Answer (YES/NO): NO